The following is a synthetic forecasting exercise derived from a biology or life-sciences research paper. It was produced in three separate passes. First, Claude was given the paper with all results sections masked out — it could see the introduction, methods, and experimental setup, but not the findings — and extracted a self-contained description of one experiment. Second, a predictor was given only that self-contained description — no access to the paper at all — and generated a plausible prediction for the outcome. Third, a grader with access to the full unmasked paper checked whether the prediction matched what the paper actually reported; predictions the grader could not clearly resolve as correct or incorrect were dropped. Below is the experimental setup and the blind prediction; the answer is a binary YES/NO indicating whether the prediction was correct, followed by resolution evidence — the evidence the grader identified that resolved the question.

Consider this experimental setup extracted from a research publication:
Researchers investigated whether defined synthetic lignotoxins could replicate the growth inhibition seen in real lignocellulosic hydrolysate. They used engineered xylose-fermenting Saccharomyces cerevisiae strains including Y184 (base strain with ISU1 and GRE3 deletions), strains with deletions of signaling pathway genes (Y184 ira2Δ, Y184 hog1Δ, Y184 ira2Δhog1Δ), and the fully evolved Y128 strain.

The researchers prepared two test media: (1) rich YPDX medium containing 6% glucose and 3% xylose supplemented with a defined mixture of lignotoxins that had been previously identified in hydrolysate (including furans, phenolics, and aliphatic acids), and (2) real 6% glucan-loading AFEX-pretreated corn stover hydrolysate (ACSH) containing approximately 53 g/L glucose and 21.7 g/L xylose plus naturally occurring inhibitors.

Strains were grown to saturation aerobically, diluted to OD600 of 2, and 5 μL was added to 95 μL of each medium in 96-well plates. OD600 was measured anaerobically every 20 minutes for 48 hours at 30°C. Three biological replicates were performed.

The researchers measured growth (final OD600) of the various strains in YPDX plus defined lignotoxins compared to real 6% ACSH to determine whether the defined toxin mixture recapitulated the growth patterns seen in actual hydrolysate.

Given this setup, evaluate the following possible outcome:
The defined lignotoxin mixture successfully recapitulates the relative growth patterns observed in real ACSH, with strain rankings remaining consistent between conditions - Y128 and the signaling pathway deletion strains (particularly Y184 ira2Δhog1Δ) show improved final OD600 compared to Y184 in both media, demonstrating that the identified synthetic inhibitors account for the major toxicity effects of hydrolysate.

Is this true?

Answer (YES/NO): NO